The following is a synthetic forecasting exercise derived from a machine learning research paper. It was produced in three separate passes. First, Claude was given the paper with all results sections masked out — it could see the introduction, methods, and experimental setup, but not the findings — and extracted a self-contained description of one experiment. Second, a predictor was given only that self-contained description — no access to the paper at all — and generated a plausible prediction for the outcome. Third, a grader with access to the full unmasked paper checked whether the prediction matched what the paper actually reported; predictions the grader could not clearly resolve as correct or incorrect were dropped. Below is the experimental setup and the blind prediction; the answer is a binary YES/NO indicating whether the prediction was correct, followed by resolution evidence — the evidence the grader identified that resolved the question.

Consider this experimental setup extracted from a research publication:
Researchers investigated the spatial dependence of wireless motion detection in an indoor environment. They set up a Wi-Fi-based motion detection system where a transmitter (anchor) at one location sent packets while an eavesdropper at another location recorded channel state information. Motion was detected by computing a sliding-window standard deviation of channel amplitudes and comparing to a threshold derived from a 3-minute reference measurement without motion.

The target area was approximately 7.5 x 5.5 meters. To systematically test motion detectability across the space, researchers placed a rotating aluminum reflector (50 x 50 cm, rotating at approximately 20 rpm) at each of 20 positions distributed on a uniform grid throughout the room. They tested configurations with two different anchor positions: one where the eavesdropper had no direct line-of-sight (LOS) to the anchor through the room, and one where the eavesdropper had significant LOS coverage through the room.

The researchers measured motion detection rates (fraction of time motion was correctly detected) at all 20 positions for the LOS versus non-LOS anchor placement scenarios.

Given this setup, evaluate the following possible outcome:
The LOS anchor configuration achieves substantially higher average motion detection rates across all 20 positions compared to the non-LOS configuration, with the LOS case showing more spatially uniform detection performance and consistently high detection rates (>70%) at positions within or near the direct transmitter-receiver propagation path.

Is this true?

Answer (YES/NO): YES